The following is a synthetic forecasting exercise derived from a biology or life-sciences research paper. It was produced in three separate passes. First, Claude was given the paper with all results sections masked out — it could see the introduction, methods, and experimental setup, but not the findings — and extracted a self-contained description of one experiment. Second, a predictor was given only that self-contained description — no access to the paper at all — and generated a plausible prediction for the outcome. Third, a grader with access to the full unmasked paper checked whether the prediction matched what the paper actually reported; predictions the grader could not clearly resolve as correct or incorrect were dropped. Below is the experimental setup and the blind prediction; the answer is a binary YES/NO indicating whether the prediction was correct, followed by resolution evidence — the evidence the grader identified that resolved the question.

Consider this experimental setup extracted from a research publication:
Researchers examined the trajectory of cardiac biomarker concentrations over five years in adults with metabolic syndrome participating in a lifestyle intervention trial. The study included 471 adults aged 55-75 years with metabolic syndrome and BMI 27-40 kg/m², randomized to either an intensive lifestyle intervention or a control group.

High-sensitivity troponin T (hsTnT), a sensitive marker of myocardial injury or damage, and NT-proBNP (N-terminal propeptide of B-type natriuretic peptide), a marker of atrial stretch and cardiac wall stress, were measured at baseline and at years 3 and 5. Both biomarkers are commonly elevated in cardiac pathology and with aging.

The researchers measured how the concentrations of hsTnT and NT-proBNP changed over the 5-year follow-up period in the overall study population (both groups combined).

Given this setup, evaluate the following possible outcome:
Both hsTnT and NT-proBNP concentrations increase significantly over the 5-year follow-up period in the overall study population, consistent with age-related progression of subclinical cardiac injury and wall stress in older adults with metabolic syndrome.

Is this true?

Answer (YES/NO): YES